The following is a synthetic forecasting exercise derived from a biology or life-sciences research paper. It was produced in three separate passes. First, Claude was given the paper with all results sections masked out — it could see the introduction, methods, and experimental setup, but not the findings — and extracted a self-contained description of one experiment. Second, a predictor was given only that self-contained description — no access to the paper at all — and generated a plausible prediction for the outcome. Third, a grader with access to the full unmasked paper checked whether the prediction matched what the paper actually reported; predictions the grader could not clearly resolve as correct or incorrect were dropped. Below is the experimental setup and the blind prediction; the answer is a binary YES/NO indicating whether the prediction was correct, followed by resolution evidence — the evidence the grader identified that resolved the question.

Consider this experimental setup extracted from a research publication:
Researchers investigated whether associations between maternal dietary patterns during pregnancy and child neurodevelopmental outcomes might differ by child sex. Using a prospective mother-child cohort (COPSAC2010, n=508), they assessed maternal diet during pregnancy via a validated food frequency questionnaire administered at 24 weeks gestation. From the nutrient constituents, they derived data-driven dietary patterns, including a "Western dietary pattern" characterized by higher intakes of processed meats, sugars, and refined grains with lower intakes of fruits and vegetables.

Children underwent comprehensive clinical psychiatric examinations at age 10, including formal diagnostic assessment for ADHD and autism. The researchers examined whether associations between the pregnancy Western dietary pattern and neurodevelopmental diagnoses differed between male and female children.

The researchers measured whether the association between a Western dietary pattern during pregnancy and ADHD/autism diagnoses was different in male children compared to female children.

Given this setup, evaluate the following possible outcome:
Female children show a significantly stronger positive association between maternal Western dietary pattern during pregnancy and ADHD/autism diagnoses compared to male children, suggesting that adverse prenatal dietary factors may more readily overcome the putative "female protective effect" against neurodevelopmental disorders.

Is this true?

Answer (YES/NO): NO